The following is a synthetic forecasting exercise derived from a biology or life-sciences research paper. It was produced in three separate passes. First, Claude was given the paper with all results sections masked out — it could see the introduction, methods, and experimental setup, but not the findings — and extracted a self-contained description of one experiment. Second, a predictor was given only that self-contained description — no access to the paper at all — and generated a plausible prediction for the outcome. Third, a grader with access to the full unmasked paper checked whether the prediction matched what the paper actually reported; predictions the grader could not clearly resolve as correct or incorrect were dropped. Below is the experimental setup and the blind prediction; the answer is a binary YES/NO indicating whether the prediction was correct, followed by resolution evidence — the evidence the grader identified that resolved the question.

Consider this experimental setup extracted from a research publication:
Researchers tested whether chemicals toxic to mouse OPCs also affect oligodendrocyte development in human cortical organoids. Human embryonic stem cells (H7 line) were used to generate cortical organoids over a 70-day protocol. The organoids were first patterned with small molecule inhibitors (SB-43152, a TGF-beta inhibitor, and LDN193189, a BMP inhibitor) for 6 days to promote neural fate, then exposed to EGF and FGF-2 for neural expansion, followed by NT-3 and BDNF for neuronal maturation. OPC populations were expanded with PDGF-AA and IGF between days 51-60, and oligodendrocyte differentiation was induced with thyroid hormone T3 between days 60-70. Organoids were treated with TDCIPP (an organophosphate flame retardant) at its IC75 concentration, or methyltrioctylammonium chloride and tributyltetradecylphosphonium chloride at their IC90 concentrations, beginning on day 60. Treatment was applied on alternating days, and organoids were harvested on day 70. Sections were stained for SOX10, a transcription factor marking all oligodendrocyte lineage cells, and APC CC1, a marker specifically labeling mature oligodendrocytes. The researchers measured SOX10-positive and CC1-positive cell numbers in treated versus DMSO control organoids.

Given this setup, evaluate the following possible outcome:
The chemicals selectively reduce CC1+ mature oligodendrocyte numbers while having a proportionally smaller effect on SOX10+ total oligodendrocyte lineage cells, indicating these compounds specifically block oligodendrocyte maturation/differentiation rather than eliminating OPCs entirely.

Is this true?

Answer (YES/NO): NO